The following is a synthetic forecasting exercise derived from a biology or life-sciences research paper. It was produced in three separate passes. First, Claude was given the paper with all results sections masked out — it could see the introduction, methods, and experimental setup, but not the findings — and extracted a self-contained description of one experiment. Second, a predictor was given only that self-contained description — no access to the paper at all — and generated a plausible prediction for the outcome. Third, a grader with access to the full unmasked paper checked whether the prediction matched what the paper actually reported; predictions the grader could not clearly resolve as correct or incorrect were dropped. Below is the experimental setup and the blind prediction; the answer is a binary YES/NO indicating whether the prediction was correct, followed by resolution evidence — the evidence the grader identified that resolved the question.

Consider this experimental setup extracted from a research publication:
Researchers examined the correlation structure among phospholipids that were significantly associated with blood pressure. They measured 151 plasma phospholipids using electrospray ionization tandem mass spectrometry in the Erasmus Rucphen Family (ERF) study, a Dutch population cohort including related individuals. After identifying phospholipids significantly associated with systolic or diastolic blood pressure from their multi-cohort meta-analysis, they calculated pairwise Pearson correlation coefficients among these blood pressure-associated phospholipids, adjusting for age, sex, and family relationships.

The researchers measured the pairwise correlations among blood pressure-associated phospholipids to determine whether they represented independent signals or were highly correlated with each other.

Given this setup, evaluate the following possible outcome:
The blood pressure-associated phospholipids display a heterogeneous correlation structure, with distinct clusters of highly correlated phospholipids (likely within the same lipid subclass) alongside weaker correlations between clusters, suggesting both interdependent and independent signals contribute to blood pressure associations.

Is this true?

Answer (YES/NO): NO